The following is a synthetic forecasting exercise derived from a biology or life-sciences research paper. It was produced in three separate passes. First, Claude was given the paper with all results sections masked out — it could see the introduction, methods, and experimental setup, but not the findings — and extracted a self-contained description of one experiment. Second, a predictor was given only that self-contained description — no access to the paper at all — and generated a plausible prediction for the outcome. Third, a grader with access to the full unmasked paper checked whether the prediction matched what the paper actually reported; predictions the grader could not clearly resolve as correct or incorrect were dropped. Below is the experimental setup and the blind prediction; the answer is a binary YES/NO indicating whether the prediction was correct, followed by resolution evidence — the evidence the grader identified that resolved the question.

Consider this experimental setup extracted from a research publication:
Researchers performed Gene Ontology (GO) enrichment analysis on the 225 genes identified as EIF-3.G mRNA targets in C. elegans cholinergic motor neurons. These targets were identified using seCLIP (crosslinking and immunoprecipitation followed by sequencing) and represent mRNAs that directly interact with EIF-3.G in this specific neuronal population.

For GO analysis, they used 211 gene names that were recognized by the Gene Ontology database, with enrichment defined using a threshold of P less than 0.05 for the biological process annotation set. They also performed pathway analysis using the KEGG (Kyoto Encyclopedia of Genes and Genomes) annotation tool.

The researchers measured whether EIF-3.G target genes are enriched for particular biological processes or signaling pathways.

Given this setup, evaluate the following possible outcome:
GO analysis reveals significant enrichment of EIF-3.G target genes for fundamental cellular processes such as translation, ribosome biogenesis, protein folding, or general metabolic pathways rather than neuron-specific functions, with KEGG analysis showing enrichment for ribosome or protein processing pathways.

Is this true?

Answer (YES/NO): NO